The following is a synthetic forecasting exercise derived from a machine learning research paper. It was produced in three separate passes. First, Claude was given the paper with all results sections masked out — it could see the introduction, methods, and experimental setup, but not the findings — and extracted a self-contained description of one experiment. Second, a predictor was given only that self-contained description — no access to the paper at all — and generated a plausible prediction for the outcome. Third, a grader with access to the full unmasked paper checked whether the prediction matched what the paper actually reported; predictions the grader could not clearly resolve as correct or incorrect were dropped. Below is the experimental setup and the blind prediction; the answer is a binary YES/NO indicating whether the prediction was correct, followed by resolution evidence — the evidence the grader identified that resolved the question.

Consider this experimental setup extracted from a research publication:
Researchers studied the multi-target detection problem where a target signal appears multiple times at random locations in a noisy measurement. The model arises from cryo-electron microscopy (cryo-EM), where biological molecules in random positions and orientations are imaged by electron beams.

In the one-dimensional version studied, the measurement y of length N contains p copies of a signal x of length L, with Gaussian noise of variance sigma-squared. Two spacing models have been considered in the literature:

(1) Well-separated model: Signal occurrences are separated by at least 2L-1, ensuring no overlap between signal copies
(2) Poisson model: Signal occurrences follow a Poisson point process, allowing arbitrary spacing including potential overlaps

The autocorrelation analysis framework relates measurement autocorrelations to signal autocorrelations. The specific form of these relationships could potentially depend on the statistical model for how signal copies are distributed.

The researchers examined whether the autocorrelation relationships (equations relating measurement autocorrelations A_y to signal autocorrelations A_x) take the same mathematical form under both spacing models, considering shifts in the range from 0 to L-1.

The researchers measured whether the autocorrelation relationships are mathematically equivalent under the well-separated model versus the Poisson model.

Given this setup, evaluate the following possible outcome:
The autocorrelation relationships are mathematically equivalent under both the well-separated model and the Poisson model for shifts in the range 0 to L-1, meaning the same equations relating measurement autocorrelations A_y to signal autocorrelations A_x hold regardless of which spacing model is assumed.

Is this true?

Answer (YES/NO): YES